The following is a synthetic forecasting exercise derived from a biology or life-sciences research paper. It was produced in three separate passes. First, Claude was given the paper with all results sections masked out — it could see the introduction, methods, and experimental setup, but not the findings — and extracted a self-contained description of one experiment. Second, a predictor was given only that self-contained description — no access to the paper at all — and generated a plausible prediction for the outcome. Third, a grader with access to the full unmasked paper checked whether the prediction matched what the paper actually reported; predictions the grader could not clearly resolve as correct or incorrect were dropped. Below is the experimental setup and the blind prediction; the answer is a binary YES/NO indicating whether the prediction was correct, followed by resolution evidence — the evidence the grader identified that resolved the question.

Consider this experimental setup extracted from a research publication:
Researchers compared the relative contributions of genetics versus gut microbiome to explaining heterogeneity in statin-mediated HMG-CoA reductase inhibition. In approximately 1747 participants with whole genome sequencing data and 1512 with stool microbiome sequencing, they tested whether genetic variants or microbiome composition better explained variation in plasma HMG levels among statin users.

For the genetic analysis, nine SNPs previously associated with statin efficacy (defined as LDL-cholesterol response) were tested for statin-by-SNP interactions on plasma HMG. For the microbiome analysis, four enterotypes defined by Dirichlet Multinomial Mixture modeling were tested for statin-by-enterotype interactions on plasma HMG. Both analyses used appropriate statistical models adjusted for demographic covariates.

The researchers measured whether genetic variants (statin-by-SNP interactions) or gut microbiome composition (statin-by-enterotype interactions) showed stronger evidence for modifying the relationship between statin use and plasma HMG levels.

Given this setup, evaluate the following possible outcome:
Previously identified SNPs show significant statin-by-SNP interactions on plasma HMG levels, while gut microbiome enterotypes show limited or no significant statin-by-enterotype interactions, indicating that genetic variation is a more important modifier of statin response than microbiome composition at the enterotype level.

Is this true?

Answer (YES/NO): NO